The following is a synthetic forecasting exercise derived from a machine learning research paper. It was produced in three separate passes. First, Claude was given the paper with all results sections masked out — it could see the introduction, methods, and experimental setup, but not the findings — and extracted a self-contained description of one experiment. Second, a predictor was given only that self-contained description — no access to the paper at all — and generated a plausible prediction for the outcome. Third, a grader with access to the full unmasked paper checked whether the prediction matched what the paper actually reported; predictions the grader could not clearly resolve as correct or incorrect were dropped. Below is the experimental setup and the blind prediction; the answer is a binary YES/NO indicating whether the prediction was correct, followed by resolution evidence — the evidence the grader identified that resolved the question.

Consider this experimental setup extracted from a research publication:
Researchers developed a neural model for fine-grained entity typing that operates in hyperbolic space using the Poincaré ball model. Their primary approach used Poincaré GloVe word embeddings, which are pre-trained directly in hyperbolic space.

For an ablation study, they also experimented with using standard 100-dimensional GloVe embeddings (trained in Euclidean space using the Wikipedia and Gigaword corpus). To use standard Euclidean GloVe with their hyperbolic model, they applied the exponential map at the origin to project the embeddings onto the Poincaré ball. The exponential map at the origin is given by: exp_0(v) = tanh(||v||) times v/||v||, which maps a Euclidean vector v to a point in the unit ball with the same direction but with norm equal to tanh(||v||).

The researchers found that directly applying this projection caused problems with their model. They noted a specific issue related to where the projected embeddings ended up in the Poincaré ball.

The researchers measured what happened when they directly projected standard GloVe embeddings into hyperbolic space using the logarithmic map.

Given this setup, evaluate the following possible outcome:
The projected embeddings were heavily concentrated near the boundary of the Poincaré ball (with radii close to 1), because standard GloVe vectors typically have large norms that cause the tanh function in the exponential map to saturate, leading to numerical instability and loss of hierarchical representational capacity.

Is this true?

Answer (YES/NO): YES